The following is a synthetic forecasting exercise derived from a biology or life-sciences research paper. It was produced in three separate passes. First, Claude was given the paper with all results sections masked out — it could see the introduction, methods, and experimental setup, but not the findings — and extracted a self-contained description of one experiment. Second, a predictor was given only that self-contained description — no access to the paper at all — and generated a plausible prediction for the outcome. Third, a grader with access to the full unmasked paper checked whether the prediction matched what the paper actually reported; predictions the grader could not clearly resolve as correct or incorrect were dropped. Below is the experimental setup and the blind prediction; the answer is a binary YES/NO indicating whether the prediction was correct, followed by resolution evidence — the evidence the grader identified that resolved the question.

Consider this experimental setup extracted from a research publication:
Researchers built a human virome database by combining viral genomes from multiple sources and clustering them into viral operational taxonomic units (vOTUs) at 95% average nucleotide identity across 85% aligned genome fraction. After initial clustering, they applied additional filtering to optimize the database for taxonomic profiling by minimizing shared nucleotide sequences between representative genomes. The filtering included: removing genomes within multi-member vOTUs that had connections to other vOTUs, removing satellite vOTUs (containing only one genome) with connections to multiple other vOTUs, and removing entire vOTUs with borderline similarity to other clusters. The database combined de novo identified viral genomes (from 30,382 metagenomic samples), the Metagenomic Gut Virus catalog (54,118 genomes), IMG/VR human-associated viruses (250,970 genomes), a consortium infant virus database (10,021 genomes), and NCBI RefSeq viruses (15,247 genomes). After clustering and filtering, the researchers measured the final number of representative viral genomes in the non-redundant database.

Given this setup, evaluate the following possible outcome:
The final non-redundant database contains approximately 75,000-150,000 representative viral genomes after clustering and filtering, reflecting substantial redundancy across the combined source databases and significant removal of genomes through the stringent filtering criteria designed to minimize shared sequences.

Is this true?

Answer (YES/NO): NO